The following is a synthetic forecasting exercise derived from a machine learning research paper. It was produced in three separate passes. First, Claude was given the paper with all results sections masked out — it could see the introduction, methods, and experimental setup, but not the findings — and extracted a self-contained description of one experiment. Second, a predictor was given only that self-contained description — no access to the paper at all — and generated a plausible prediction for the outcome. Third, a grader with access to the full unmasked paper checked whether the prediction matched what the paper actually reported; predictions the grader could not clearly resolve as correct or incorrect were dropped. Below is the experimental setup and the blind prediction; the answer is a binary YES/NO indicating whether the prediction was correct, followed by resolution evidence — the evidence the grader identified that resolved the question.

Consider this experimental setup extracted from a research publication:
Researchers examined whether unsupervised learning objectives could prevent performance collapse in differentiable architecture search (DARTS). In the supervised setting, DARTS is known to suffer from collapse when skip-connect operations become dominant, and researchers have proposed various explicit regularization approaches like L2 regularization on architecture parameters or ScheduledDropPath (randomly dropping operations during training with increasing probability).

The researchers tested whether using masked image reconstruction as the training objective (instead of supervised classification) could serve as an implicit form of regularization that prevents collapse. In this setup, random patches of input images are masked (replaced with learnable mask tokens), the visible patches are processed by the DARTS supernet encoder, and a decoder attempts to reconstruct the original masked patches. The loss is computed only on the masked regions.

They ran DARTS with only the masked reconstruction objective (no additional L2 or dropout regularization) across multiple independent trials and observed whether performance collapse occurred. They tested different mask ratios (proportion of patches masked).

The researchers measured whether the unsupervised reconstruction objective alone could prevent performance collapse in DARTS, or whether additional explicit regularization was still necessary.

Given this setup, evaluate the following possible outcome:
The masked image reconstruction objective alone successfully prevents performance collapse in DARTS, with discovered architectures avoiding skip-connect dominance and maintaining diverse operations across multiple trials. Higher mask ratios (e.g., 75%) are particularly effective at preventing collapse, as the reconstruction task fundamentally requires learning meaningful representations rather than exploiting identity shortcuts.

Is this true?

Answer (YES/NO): NO